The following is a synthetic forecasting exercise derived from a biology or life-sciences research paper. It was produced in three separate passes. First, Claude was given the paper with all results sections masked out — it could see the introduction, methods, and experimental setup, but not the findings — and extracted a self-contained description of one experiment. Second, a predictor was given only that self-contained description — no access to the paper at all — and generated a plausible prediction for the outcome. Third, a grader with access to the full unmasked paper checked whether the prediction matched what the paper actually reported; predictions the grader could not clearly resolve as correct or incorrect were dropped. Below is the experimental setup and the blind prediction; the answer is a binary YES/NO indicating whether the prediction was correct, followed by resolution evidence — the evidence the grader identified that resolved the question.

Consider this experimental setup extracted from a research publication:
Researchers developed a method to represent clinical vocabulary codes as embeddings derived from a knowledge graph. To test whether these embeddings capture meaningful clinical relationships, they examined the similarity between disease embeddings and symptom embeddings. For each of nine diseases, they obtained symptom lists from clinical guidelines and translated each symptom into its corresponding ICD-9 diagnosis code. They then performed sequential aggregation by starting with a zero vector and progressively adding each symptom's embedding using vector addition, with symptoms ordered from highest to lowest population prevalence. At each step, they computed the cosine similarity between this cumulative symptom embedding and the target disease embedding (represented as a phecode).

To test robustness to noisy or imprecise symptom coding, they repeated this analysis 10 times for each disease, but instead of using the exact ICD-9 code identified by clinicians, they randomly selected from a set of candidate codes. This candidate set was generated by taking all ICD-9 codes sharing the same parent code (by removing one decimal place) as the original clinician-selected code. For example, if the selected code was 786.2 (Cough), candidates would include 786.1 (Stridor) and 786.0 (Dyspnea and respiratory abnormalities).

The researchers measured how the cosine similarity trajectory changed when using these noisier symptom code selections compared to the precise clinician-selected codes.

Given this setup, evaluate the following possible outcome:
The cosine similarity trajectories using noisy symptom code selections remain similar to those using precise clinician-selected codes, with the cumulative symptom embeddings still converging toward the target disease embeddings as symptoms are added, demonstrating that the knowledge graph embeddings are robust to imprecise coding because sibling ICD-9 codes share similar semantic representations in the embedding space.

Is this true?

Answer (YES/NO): YES